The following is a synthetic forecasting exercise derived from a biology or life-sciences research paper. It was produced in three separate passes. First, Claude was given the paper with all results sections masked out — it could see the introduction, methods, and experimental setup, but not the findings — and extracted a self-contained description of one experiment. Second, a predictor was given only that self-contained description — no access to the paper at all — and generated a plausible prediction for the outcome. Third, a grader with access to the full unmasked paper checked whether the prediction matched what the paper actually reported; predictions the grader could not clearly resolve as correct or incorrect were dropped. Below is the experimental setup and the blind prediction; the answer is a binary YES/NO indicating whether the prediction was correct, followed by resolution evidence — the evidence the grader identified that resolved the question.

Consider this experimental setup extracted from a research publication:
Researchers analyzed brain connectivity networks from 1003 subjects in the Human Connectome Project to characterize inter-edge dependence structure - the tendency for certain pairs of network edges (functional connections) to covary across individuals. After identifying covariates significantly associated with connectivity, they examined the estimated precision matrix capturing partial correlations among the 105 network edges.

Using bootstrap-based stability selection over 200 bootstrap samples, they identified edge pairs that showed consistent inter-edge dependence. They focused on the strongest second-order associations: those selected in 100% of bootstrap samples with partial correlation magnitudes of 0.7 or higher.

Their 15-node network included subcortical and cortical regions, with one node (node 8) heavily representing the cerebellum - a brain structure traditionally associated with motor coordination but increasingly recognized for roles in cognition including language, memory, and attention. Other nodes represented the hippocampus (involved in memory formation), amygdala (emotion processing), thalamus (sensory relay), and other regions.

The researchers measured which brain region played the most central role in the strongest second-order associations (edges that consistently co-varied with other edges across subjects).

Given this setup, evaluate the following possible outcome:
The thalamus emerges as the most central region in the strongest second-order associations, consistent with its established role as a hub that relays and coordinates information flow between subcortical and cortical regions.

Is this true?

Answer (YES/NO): NO